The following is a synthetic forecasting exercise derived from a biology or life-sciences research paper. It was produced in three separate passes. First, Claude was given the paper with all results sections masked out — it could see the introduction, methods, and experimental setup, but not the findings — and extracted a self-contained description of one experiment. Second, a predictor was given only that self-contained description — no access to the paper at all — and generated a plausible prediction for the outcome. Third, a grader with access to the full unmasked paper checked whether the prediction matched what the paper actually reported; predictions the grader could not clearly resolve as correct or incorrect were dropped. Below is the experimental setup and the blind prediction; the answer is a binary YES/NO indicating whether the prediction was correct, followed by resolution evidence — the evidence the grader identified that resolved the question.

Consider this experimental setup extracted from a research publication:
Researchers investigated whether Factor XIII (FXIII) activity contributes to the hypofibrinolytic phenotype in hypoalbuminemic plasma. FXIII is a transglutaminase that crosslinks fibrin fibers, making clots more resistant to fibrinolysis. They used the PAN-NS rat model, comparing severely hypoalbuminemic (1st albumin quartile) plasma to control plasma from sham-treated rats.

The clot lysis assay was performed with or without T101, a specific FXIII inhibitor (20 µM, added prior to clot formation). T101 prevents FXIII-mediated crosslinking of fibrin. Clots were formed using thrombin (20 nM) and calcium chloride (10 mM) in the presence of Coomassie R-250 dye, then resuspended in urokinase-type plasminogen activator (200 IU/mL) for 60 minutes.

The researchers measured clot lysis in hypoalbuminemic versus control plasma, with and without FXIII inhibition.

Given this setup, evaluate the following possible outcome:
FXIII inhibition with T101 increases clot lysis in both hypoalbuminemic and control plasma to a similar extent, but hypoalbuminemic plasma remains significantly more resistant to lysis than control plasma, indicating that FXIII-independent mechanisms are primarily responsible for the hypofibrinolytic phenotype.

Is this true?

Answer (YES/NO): NO